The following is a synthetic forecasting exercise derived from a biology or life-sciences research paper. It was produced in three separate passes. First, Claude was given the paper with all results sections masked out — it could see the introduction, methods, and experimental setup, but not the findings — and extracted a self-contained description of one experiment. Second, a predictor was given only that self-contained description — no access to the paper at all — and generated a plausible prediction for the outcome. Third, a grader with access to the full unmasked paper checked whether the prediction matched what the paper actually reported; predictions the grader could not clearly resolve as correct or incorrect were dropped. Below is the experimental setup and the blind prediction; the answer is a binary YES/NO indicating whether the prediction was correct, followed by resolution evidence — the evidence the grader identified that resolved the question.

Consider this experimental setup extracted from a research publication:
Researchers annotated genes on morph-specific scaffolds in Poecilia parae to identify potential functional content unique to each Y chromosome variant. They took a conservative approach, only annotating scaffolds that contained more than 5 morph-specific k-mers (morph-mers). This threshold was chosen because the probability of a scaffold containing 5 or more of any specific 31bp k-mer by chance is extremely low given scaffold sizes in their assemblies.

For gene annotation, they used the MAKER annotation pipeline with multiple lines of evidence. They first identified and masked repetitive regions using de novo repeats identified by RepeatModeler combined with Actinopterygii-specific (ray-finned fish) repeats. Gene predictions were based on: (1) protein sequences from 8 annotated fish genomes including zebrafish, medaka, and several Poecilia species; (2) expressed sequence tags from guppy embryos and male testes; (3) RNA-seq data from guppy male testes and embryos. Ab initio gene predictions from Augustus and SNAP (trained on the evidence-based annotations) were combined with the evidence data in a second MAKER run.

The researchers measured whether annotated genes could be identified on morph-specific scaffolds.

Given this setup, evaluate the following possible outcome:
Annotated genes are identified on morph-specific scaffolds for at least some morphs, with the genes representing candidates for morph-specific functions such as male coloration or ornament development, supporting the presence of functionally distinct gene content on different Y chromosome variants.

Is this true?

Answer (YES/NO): YES